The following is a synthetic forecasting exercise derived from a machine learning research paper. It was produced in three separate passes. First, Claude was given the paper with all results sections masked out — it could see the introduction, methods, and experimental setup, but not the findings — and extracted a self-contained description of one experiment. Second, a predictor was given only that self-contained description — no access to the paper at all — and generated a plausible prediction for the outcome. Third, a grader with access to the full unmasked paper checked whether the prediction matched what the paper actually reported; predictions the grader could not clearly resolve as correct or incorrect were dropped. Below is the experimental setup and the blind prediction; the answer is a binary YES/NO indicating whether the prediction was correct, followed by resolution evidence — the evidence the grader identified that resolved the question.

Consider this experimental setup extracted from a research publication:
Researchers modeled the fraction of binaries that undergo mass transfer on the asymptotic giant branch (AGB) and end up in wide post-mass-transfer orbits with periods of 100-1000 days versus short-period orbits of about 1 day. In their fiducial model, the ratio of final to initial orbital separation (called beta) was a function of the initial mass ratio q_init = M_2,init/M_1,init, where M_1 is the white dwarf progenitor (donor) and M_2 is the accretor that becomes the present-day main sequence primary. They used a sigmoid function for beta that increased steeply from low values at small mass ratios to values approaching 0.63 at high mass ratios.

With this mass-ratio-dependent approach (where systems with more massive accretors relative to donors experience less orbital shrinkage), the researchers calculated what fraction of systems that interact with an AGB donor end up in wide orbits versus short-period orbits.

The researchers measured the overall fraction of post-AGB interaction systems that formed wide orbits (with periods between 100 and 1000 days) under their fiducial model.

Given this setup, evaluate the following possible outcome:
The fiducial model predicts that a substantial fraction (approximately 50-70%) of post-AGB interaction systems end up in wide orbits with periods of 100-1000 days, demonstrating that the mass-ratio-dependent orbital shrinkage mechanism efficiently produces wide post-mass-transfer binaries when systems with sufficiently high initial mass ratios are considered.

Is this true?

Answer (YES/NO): NO